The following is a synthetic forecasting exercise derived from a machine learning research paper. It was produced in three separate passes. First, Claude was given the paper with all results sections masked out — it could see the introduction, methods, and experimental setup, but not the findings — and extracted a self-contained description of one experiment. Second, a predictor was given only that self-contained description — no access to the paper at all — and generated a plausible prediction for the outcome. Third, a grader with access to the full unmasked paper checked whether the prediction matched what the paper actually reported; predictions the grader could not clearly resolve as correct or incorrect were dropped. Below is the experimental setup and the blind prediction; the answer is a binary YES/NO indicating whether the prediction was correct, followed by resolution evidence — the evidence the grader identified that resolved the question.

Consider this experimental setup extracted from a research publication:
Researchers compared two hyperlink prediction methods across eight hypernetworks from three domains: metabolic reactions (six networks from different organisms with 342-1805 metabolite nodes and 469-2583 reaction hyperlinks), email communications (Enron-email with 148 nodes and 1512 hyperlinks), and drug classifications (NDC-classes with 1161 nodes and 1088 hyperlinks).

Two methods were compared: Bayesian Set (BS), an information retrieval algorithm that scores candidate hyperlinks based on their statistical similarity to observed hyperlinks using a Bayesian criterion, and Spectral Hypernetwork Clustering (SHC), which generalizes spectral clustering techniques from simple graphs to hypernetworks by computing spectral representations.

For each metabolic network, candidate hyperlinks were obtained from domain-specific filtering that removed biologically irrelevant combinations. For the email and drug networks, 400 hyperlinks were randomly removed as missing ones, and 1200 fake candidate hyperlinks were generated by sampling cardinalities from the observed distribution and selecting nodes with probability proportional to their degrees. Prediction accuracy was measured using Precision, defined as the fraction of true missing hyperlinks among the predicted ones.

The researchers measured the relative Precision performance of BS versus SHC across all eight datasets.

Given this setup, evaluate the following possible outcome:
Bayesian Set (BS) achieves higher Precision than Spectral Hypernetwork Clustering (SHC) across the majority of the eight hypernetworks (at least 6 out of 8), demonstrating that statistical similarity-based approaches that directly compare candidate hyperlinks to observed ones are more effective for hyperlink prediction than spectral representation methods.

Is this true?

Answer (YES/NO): NO